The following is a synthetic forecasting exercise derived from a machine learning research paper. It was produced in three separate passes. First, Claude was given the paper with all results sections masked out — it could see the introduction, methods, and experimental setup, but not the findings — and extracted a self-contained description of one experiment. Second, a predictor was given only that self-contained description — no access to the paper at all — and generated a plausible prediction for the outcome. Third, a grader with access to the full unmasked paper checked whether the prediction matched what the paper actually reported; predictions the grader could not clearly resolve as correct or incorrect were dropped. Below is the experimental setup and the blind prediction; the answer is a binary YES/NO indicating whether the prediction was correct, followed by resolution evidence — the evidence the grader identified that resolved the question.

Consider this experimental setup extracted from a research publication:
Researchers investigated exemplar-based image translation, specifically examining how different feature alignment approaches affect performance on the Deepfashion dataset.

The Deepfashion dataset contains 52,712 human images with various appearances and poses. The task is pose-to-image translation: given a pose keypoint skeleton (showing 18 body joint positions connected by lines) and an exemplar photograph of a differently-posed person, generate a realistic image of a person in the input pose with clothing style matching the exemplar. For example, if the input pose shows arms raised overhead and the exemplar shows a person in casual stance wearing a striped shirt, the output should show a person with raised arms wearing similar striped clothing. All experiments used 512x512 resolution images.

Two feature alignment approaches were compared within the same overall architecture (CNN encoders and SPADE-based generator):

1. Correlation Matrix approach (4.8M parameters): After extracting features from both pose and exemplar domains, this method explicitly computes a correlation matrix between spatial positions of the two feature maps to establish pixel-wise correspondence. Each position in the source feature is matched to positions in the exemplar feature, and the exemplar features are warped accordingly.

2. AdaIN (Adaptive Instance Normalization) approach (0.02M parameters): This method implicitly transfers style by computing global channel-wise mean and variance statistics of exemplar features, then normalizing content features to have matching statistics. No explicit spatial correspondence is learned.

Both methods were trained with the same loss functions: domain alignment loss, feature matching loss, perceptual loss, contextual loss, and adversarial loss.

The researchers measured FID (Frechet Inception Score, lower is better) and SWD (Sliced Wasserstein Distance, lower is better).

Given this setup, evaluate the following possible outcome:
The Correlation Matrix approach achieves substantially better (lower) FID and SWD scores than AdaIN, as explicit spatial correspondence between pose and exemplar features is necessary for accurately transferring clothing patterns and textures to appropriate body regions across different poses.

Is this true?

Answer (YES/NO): YES